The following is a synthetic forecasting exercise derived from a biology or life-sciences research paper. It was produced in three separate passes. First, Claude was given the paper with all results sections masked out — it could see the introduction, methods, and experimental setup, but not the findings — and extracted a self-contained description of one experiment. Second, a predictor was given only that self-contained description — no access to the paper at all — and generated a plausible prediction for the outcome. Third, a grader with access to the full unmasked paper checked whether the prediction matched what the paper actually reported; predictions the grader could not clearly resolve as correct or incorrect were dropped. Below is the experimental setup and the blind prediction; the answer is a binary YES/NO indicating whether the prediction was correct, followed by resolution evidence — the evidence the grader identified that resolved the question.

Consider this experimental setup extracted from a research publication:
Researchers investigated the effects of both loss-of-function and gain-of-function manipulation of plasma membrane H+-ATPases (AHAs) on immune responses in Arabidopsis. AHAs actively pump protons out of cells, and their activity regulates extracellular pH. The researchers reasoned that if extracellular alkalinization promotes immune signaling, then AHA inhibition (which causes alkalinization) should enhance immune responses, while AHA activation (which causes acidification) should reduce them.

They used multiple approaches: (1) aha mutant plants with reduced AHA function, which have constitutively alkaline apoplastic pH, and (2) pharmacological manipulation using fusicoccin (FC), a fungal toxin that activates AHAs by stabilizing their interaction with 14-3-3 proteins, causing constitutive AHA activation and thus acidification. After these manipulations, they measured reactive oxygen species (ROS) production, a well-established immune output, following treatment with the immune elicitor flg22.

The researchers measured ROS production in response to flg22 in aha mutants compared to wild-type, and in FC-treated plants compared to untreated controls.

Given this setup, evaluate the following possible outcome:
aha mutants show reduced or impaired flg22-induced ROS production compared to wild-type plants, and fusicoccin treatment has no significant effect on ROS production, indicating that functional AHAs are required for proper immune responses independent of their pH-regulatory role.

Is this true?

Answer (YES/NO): NO